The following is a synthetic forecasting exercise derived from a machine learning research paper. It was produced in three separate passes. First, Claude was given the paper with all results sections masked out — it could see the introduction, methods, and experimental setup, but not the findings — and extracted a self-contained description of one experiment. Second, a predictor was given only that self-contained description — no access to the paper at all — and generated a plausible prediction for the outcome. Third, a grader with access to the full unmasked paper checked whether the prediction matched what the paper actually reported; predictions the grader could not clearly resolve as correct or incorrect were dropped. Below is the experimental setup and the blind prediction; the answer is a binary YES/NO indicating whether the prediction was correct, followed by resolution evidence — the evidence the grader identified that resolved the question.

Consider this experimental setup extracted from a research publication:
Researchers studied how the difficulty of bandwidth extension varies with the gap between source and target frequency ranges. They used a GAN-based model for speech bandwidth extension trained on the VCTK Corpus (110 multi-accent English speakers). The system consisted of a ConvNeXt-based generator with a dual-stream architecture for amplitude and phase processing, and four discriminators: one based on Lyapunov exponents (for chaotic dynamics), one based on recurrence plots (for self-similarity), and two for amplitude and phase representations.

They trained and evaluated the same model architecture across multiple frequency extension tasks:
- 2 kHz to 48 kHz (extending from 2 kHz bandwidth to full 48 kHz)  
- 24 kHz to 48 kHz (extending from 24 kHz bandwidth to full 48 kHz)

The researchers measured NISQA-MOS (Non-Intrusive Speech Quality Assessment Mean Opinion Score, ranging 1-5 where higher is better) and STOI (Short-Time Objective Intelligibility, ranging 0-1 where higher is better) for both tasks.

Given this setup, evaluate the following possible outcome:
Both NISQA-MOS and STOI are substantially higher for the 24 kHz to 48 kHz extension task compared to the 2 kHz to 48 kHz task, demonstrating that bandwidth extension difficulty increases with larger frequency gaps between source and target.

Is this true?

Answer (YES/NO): YES